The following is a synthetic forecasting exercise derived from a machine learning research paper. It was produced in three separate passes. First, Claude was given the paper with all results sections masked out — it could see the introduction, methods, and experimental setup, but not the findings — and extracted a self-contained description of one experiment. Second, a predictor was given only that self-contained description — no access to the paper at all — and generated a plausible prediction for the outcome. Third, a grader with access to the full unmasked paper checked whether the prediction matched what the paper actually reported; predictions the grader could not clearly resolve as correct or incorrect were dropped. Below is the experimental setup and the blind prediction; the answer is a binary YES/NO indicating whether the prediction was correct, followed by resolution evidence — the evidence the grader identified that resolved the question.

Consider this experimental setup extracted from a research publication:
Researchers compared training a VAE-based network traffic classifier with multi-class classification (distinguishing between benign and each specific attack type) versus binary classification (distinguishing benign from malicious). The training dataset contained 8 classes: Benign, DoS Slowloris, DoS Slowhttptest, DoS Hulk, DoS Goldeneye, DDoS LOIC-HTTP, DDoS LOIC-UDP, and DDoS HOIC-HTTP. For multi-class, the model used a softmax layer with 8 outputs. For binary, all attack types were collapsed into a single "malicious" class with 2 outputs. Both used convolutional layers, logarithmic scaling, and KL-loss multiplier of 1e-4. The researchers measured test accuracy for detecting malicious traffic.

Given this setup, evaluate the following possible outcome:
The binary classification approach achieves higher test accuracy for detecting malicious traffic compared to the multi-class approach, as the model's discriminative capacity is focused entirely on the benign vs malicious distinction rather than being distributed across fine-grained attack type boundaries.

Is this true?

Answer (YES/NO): YES